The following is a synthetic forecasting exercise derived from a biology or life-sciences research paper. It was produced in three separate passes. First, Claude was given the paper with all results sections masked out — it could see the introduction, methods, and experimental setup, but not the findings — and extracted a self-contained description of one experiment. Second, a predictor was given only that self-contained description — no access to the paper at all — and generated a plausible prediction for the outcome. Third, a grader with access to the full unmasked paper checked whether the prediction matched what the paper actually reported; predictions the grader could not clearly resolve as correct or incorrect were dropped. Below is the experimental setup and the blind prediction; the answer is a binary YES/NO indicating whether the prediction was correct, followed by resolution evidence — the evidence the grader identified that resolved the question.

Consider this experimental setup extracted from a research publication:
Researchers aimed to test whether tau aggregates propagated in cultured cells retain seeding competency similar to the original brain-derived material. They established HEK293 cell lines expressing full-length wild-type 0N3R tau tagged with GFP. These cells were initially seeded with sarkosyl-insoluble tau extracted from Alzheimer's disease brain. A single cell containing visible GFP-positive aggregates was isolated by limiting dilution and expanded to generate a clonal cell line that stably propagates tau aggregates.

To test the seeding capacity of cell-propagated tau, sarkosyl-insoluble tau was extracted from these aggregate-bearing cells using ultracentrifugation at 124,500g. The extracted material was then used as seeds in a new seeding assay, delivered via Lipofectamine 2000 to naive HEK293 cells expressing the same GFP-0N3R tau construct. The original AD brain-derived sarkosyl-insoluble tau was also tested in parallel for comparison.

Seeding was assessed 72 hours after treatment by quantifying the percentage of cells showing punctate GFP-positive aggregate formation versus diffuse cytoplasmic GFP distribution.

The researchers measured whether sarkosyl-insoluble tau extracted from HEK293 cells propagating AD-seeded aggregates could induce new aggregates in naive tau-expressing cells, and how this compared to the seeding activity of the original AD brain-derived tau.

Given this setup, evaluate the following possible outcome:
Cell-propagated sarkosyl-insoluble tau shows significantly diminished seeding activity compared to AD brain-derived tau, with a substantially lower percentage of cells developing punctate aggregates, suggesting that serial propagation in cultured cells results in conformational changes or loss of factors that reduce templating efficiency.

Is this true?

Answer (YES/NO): NO